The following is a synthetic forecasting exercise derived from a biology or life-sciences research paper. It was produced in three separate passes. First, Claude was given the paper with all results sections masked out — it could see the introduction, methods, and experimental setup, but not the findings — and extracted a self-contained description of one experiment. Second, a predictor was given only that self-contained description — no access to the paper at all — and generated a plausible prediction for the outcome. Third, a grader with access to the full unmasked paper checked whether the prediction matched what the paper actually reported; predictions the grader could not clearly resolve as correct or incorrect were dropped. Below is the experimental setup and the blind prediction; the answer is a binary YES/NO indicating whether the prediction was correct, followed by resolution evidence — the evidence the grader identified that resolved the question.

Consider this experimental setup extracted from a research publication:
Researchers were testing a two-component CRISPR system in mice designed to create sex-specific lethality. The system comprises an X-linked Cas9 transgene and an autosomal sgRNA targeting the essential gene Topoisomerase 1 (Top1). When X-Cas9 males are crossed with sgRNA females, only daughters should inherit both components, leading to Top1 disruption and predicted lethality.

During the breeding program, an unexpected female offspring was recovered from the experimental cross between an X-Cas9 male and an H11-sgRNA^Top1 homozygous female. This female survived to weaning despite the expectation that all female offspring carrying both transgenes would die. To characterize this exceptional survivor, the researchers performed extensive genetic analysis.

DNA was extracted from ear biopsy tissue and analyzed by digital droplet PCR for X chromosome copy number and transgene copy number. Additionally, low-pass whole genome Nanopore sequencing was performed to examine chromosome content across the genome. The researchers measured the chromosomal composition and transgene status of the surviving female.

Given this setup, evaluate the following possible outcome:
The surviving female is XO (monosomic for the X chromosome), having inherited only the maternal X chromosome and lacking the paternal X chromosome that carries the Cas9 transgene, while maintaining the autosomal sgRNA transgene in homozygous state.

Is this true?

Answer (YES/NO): NO